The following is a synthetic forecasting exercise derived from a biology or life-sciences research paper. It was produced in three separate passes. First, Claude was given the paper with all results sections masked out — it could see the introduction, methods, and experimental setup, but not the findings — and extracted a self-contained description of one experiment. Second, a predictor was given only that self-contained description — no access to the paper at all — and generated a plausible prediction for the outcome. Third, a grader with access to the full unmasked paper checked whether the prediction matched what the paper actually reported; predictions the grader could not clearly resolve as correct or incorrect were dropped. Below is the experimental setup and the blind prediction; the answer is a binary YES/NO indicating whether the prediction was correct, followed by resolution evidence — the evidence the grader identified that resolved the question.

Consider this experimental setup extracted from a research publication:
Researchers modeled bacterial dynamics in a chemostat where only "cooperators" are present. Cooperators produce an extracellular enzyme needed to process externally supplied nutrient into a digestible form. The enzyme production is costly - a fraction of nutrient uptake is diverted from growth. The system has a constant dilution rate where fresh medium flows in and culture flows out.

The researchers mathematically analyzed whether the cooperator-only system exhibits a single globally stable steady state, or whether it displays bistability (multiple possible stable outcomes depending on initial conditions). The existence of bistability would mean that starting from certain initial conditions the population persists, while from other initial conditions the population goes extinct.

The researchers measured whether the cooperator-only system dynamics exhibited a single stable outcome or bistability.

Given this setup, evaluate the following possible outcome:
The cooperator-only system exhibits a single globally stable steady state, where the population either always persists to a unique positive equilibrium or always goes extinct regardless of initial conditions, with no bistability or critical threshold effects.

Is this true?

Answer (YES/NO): NO